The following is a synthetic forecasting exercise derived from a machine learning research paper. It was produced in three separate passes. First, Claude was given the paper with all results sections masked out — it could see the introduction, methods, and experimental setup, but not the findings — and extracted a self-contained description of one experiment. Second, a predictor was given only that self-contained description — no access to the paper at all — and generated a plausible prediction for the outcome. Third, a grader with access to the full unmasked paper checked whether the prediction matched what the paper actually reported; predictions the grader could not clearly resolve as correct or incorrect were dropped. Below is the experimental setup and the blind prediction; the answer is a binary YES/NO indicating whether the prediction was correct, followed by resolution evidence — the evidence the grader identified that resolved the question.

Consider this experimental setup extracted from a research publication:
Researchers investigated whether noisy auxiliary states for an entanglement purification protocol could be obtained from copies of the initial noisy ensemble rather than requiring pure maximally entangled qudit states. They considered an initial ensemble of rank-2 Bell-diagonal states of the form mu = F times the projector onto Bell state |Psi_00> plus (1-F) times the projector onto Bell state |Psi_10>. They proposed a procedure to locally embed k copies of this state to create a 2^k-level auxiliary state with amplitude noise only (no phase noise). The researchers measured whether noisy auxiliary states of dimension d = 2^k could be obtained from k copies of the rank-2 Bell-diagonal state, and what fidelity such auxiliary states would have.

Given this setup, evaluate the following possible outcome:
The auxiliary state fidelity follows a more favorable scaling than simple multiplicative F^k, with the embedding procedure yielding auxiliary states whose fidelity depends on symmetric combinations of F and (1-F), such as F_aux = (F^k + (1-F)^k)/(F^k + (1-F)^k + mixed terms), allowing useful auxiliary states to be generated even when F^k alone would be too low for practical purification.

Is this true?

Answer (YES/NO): NO